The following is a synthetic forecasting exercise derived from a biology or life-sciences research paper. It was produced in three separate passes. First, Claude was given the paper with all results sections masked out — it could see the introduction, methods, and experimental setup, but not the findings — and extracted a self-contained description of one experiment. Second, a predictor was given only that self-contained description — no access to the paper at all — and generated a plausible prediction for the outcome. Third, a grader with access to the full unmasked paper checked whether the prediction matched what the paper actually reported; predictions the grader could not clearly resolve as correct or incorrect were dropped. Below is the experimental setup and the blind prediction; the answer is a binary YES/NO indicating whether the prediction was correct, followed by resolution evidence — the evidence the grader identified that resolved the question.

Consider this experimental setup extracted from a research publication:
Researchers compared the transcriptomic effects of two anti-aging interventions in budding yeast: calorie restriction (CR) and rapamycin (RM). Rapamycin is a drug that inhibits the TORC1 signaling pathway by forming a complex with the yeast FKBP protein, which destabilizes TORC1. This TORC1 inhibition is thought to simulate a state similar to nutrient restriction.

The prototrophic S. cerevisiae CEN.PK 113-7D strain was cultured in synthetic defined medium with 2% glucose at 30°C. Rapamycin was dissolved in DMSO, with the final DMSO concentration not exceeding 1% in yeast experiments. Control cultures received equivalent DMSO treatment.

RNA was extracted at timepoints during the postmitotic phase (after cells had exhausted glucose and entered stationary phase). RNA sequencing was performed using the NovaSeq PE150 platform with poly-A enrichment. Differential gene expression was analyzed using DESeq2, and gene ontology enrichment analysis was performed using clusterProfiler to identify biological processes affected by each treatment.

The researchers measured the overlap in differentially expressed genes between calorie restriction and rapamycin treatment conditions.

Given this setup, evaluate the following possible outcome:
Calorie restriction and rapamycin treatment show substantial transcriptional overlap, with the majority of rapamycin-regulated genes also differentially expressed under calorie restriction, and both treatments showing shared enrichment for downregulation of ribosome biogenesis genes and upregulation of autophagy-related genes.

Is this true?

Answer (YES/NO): NO